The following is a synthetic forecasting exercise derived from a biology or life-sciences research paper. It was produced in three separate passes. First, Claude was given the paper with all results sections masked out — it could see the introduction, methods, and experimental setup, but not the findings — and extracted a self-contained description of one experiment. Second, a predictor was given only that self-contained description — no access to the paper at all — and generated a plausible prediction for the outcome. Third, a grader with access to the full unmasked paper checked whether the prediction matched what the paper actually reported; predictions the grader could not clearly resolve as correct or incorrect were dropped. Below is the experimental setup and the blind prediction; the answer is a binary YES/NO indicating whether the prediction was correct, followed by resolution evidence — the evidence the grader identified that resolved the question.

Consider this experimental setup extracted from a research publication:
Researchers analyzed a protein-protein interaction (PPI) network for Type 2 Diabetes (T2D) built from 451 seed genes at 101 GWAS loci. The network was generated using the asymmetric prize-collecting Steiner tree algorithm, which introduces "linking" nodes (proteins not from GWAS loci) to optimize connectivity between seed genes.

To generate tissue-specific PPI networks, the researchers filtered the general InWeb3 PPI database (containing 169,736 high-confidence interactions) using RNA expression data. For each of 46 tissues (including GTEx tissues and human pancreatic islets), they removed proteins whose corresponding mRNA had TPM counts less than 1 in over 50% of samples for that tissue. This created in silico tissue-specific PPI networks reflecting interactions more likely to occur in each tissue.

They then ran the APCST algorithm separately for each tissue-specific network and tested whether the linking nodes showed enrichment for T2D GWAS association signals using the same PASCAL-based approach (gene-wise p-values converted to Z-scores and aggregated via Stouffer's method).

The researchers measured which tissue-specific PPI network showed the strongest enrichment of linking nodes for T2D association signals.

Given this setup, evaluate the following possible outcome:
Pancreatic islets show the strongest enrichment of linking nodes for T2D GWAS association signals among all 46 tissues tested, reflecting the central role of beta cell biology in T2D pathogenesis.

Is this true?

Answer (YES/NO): NO